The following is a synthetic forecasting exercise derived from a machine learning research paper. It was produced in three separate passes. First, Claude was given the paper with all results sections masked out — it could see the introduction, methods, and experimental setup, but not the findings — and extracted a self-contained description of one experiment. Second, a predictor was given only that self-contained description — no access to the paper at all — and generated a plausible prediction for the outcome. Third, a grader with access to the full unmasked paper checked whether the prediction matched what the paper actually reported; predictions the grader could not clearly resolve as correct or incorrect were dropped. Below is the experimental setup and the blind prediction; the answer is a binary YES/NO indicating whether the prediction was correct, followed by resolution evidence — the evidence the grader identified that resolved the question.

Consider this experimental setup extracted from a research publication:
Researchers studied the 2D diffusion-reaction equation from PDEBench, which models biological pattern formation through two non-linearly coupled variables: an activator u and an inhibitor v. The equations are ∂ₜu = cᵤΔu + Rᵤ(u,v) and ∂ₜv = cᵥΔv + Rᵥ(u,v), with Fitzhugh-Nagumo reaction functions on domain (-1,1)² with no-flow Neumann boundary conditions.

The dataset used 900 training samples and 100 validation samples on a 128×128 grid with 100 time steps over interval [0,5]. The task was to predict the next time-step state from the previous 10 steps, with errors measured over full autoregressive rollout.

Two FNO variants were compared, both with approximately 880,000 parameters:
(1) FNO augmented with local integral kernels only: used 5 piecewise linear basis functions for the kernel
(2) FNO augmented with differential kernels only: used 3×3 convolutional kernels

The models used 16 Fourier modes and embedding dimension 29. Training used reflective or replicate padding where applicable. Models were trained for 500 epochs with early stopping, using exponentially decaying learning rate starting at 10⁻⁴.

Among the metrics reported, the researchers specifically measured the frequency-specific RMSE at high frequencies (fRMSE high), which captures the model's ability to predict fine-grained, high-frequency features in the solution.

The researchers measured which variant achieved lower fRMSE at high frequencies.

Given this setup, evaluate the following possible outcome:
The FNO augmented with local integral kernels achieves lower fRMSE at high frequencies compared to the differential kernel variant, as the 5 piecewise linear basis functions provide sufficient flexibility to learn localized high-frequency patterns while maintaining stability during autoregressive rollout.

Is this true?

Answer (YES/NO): NO